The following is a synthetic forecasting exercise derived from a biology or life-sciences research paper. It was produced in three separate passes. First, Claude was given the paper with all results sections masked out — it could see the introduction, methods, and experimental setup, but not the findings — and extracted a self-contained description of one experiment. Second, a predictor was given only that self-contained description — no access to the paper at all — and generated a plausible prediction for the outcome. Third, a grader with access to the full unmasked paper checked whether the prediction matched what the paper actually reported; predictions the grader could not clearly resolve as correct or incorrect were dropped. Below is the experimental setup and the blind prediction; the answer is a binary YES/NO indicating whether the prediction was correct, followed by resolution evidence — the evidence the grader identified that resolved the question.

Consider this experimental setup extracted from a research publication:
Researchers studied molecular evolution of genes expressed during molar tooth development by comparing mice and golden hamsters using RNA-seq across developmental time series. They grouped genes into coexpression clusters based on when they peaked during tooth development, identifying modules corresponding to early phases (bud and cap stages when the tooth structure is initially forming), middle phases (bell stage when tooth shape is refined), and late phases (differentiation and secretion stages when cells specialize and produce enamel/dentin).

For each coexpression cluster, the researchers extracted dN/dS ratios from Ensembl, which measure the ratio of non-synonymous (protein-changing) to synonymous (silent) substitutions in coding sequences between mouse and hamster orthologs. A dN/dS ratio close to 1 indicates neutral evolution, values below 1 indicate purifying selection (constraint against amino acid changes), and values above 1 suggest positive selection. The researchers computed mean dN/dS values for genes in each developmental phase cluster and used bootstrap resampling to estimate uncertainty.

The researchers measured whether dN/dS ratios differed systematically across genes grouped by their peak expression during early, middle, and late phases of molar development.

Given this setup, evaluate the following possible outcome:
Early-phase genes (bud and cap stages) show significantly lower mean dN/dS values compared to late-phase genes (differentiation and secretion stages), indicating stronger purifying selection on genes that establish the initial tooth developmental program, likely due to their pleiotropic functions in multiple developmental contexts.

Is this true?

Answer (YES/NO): NO